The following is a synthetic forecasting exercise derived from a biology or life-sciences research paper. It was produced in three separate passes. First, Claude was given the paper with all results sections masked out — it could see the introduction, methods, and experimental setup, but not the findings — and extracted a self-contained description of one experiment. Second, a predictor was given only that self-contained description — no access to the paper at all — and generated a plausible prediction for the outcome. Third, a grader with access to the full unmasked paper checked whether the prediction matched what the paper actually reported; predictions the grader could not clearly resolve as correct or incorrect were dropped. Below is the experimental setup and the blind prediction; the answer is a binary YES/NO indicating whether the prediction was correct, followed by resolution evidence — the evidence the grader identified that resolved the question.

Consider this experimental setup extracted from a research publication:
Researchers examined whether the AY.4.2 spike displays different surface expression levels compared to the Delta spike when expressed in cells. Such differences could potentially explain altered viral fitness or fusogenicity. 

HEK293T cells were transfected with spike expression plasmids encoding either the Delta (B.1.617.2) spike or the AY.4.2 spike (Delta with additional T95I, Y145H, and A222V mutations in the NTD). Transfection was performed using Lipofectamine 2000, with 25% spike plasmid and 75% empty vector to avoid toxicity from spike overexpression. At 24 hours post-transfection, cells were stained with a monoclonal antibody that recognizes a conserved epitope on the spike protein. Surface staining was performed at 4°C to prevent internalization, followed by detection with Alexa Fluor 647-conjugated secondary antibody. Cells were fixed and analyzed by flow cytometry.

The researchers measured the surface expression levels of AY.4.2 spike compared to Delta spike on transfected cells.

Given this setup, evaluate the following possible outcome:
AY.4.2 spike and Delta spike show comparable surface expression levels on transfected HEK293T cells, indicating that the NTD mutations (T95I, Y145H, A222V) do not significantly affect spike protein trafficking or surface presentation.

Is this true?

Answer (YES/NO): YES